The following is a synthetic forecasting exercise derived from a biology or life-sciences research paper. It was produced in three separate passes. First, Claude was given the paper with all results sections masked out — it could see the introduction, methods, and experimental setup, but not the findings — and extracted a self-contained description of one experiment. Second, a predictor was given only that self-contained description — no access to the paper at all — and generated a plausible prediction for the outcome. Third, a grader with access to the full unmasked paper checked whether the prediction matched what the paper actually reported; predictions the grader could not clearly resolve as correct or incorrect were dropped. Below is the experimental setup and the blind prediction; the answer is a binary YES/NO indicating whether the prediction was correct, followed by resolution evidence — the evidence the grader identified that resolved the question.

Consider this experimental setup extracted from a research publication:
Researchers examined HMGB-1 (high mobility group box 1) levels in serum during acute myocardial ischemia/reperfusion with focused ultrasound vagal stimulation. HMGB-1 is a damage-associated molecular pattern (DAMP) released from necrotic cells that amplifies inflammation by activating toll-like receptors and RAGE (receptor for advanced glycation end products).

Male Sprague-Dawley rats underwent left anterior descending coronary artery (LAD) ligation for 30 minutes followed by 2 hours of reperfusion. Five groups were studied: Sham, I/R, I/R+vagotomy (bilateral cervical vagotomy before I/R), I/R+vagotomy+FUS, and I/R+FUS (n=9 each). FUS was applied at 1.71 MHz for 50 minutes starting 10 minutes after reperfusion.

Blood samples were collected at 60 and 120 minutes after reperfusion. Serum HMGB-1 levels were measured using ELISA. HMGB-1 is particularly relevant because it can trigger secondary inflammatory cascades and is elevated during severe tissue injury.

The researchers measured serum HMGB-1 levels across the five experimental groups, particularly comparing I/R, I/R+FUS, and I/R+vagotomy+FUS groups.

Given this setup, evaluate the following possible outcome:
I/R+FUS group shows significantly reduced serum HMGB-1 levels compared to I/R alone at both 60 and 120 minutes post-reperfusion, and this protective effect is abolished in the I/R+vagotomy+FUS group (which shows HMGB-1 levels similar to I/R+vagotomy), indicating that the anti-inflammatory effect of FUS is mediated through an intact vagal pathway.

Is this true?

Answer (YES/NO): YES